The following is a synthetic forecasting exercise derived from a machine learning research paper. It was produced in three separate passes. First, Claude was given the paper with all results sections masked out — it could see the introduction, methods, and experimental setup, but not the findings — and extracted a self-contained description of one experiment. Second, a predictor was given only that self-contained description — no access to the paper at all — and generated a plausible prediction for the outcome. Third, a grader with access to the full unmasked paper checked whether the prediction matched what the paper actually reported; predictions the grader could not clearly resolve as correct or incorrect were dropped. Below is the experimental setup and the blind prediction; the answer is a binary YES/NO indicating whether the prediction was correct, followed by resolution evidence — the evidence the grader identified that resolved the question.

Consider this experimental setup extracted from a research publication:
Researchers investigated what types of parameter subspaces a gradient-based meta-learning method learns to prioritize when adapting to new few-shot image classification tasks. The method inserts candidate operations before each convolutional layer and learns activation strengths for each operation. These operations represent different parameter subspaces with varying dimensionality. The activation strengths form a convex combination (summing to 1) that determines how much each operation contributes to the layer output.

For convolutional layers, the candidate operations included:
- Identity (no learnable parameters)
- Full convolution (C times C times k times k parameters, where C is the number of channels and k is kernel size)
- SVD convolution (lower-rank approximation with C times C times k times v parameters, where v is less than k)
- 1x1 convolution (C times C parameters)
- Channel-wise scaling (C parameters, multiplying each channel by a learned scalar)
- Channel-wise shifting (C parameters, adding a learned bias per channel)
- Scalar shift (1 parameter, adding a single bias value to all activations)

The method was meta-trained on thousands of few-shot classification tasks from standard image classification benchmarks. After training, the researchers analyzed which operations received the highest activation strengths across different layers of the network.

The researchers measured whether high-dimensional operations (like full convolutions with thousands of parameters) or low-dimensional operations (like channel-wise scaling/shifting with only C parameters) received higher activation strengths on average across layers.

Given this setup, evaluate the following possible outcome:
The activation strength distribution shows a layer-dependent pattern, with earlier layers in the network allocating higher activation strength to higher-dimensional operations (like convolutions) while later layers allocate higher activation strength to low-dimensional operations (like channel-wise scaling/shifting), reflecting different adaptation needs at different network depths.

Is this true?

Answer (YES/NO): NO